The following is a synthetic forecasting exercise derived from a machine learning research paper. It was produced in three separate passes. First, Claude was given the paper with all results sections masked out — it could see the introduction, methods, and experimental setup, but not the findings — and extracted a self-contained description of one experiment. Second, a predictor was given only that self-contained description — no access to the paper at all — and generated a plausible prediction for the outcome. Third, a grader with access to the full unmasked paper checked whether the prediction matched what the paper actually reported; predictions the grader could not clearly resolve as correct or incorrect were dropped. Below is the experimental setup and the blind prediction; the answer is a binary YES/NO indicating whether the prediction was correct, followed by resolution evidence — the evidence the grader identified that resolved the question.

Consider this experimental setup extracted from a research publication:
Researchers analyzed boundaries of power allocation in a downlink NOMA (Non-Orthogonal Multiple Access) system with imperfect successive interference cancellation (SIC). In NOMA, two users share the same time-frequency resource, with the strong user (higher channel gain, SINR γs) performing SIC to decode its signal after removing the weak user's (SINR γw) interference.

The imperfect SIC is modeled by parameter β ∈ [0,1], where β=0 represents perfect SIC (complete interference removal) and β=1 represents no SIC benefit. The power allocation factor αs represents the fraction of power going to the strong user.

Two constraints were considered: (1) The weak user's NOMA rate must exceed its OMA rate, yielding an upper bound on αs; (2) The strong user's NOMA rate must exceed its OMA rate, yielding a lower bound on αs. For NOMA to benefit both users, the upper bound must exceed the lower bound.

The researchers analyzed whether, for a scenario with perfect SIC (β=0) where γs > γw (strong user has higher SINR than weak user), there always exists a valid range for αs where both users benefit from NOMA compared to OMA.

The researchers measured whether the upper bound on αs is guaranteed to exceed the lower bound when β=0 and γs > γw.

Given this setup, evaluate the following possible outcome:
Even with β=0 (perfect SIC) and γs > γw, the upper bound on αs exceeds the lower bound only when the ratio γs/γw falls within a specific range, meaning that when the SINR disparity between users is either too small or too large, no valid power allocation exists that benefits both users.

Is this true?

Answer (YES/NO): NO